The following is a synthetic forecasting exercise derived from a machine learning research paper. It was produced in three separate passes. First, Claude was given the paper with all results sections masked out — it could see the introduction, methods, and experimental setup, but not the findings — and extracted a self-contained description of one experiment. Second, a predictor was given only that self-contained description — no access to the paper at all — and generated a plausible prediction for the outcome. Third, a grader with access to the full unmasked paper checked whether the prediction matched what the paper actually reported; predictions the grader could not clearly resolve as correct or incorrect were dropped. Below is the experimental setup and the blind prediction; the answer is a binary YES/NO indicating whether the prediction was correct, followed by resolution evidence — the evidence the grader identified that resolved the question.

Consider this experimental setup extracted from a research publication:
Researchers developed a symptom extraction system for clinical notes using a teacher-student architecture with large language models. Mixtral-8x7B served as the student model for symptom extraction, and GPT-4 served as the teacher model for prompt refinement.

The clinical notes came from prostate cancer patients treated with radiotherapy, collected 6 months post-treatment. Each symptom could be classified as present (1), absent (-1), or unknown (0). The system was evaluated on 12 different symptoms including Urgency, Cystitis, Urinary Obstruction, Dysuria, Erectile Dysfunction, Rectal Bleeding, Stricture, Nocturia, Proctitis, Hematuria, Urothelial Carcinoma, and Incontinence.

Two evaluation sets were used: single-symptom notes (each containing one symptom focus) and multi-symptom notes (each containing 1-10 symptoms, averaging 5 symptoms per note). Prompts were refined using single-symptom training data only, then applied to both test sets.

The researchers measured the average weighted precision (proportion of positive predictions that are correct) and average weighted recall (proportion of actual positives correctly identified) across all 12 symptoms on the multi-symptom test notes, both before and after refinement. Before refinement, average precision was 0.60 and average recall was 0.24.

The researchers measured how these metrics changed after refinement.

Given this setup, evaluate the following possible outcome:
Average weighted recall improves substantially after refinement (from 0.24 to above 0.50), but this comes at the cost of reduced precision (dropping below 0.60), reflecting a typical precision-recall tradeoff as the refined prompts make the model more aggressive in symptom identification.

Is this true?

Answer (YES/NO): NO